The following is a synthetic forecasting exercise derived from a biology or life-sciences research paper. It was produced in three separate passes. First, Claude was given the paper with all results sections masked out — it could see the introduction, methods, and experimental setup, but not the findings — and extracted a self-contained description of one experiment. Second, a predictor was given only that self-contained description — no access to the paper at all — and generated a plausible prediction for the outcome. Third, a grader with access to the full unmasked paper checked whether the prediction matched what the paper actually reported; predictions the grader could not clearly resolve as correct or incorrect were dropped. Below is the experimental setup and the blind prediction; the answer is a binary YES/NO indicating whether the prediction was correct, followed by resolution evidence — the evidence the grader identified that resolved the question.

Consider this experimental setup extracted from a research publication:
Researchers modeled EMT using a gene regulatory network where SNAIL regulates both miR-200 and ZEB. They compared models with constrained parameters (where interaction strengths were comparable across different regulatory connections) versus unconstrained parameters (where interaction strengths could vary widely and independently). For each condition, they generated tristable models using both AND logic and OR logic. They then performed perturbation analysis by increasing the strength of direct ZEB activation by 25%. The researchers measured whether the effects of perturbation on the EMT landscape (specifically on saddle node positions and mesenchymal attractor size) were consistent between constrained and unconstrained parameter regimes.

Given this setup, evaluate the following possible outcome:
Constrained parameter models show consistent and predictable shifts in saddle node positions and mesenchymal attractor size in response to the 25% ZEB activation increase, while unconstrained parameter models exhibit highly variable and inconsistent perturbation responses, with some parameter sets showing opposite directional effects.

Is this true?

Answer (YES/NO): NO